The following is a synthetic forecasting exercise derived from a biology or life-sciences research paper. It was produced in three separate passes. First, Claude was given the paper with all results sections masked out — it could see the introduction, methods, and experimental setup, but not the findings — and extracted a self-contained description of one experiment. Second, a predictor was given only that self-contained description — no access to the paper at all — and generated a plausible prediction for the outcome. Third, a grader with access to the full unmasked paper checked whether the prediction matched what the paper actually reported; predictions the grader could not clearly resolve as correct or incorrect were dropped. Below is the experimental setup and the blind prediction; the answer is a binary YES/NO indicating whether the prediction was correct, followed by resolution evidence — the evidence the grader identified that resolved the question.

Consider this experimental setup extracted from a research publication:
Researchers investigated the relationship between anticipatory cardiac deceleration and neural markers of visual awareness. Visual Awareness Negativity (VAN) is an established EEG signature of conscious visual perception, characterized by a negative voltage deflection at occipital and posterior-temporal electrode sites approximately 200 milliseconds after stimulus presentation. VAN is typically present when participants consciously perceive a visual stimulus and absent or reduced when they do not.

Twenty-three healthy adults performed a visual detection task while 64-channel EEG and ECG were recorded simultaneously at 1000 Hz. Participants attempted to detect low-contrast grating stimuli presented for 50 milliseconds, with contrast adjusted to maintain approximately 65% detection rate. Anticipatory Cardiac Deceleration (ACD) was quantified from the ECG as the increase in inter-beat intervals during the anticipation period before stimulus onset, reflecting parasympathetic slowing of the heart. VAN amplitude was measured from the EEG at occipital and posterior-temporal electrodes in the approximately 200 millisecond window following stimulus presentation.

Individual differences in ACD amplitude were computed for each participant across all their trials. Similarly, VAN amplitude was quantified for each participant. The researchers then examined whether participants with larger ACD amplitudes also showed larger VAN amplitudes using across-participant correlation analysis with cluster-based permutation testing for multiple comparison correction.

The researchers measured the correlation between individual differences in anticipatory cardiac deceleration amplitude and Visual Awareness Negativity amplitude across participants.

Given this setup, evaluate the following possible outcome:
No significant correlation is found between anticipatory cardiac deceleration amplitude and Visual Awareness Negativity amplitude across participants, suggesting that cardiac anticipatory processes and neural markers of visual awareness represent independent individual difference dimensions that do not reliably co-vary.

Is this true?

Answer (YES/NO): NO